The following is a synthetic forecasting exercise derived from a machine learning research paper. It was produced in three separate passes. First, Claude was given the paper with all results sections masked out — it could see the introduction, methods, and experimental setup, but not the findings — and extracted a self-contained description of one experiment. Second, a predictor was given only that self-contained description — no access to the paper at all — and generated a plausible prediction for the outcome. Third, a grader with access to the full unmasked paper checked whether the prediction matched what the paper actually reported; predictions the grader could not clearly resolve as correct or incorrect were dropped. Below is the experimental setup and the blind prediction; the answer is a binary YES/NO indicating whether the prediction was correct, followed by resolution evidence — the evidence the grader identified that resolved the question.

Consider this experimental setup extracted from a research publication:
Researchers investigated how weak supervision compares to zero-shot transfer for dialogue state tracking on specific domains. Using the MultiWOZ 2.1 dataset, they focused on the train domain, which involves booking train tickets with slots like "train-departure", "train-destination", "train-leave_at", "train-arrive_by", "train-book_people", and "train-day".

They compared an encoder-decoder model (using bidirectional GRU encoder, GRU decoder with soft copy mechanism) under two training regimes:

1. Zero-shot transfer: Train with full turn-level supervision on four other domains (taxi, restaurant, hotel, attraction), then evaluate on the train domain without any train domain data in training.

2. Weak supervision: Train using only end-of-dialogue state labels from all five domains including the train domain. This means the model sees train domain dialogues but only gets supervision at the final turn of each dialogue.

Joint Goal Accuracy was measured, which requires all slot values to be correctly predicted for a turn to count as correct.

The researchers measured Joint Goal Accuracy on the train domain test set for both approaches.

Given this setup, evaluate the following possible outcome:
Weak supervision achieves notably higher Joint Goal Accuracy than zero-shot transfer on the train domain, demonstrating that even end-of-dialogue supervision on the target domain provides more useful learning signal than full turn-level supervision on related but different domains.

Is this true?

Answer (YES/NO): YES